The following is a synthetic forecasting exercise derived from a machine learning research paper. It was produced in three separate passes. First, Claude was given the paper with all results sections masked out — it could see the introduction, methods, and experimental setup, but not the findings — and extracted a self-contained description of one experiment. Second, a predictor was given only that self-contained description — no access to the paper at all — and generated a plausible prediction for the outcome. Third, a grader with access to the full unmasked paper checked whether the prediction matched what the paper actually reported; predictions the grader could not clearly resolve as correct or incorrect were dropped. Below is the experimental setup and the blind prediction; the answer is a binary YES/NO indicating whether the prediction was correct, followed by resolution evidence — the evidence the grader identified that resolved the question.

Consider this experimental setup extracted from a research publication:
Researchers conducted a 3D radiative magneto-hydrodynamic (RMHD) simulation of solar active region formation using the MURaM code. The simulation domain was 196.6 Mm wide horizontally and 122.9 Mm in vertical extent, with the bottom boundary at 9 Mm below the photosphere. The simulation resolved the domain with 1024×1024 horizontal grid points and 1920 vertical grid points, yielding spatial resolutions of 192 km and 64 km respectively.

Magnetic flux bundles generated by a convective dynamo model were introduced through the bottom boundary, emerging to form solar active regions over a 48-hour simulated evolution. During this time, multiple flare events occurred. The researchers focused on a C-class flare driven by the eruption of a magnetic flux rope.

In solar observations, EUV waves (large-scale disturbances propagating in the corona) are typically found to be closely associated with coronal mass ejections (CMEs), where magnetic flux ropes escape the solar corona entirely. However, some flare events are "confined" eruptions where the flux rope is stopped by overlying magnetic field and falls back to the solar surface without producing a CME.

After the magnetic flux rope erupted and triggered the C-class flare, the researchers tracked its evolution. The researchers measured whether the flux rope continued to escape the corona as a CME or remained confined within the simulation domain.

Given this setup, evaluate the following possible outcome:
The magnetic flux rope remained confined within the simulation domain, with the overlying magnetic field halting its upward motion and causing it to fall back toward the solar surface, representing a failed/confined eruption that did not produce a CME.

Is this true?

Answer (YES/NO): YES